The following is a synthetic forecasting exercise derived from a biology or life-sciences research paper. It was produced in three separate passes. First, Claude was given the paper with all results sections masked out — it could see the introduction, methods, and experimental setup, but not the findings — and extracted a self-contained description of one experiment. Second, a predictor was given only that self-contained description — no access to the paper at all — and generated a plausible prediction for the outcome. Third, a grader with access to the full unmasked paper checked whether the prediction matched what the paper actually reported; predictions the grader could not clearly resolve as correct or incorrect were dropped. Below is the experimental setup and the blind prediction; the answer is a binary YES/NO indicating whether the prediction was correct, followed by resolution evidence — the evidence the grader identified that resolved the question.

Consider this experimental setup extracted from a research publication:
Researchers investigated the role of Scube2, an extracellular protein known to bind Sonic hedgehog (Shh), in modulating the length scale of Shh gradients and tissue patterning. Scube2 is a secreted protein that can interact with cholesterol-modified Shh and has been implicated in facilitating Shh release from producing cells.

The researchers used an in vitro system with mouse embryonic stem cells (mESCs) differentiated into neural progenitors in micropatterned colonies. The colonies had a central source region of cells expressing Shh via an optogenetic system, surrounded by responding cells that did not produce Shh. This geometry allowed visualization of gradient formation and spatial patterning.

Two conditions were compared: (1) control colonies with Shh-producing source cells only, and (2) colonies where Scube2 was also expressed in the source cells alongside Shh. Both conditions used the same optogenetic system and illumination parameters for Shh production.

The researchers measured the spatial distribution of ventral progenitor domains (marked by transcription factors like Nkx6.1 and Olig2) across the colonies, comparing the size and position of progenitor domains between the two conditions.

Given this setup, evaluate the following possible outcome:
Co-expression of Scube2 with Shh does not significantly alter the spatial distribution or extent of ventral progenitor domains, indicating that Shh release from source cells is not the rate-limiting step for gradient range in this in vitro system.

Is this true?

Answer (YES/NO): NO